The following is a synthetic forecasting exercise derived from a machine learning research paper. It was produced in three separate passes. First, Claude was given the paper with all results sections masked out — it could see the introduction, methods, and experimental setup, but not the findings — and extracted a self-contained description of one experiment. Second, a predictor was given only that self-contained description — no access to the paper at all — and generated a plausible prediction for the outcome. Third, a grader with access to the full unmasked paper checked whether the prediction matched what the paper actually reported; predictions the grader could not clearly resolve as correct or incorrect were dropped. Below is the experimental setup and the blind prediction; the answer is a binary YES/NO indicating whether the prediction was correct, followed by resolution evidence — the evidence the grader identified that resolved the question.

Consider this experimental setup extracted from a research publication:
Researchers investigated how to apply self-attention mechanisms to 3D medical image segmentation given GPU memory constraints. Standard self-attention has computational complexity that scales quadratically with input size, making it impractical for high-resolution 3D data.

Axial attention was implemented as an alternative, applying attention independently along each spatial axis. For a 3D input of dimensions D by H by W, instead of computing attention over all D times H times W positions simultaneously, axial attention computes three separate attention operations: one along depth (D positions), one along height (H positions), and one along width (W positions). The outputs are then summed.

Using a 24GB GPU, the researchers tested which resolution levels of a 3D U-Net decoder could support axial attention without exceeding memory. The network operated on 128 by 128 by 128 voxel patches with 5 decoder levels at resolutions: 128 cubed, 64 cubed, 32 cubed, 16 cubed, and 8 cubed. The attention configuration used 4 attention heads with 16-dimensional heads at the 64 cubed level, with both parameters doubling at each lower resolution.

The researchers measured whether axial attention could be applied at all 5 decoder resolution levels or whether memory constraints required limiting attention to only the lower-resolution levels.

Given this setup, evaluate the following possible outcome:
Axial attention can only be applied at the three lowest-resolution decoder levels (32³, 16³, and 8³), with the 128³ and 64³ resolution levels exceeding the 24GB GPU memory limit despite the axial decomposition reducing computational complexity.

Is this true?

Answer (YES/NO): NO